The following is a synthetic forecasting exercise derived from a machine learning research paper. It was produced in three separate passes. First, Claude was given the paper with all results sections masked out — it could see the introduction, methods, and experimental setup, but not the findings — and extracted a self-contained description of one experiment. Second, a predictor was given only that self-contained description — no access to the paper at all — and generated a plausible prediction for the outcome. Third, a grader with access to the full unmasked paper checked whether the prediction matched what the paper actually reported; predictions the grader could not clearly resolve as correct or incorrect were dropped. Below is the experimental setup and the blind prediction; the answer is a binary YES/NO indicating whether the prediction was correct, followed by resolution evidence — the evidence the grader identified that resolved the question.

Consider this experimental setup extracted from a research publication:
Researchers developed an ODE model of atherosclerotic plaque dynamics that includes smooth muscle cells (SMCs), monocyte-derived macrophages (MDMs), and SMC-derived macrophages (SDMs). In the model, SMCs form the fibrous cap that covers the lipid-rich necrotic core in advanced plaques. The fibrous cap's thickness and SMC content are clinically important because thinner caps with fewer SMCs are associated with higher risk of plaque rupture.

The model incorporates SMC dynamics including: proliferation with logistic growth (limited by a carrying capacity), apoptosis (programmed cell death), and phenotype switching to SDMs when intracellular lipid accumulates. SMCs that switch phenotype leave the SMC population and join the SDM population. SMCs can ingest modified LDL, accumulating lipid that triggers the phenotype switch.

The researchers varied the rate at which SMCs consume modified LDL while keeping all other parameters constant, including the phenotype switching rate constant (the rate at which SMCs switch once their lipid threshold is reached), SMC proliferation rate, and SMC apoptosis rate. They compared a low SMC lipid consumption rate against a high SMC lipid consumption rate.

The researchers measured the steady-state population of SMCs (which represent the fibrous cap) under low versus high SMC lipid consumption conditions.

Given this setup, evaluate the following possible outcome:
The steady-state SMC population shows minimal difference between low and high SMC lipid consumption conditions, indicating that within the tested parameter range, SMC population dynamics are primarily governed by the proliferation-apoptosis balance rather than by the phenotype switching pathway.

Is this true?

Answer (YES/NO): NO